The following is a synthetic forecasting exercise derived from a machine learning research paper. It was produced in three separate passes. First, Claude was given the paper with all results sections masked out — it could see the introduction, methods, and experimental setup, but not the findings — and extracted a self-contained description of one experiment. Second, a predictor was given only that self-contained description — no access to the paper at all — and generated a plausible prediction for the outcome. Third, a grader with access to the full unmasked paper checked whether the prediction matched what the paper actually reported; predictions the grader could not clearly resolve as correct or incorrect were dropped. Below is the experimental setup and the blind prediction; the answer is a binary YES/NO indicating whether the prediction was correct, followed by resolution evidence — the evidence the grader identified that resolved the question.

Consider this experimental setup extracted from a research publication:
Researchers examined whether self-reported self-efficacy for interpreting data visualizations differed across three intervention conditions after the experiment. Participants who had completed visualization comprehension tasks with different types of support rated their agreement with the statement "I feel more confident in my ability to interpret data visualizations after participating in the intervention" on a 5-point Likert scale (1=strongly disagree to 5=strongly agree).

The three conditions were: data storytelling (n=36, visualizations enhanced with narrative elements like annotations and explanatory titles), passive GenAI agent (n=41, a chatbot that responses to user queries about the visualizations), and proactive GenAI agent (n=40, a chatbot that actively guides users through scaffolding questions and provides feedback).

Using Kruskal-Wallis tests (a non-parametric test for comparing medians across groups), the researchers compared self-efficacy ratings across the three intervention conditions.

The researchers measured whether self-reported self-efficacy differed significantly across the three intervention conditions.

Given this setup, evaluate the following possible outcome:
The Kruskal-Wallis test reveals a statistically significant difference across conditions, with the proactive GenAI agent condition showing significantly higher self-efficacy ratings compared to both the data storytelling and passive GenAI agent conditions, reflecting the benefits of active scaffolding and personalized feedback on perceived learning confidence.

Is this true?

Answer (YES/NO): NO